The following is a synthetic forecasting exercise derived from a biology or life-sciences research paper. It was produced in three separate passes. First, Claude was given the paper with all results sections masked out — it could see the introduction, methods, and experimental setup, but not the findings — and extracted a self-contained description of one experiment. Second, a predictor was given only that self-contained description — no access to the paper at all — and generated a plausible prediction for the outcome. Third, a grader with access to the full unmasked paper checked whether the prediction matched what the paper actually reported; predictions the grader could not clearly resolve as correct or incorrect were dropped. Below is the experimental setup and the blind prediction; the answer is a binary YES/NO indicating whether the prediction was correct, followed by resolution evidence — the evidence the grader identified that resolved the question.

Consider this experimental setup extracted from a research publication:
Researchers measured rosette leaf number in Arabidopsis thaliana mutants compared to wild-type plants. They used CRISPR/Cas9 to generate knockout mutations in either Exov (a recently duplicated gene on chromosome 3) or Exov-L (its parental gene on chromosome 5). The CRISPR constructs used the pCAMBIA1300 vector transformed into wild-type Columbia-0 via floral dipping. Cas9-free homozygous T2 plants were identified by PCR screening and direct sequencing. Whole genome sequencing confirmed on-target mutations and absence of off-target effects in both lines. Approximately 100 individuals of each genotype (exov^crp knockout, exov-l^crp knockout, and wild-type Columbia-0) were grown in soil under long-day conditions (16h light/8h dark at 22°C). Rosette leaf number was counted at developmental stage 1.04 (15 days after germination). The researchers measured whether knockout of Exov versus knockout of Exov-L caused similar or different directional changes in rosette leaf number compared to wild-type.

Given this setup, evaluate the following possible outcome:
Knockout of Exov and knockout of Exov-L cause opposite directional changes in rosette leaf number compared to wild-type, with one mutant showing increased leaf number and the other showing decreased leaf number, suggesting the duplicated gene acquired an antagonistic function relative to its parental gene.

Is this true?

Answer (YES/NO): NO